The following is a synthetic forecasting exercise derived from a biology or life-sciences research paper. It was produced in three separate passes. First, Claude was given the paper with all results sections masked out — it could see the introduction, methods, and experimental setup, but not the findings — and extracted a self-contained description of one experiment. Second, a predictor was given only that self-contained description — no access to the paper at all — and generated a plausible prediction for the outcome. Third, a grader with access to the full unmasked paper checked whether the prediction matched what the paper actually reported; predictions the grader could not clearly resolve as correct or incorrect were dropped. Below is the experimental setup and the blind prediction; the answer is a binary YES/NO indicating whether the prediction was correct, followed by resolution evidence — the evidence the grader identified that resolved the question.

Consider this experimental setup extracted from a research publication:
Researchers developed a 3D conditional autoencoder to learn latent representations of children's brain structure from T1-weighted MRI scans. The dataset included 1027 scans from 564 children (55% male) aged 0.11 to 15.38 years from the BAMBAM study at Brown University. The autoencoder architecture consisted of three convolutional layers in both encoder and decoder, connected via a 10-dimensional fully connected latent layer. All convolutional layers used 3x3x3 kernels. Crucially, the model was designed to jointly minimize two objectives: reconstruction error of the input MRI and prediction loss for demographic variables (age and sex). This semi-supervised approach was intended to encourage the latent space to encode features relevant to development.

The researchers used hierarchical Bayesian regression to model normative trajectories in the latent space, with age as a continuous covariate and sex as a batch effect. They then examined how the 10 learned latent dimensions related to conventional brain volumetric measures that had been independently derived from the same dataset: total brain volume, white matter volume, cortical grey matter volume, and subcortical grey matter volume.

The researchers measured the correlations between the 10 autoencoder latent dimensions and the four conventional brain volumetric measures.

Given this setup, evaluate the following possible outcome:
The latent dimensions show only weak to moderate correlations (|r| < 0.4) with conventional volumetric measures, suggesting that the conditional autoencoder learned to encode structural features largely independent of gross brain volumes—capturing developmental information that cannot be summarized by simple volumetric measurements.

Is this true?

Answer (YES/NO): NO